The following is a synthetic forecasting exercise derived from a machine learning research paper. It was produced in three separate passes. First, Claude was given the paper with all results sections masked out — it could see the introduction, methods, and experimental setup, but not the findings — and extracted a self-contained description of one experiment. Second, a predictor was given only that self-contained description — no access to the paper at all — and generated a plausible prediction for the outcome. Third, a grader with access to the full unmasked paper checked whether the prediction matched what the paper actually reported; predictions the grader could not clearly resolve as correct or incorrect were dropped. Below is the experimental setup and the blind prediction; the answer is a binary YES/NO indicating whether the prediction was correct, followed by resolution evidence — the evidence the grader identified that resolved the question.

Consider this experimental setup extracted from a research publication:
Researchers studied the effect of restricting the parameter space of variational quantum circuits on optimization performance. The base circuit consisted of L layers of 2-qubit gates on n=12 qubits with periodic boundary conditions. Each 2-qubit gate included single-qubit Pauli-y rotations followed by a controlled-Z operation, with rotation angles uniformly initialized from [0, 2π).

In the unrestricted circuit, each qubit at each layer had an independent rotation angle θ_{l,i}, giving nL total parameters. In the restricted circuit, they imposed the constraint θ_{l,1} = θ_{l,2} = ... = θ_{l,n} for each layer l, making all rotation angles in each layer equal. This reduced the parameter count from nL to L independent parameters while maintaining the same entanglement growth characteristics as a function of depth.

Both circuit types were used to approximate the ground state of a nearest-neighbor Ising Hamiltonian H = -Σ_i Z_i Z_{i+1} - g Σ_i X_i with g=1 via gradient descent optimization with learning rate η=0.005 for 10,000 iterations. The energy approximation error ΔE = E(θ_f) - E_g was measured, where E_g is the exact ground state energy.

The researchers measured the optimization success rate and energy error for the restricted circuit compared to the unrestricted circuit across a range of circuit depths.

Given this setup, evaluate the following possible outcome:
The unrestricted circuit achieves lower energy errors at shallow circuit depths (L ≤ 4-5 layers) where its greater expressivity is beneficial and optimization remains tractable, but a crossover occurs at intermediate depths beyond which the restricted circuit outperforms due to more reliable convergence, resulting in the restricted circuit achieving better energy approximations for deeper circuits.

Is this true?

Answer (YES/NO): NO